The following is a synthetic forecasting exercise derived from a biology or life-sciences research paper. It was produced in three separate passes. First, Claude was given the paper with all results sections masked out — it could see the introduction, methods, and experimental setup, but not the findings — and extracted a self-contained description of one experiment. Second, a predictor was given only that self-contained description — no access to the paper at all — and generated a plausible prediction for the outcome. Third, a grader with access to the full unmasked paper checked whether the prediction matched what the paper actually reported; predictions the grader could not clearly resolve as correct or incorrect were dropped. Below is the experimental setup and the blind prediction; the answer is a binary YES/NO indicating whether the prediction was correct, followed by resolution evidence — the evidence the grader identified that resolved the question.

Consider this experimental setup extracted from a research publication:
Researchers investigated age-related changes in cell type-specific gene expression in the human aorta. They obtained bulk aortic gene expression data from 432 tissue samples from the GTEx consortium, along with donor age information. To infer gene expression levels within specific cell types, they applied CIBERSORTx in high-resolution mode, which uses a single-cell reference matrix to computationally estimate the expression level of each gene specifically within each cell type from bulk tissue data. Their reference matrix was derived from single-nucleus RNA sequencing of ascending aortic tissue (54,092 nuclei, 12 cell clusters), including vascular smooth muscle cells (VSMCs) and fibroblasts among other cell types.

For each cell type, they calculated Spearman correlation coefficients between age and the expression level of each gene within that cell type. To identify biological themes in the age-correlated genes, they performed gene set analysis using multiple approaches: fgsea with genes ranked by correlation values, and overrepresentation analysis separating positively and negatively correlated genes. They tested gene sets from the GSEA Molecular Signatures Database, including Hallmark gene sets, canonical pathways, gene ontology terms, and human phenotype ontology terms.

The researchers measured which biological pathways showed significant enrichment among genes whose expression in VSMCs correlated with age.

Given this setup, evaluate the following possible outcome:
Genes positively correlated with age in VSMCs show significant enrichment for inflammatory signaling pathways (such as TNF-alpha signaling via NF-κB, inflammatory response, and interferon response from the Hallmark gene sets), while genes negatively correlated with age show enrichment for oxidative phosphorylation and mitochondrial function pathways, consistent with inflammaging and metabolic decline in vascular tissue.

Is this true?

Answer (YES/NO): NO